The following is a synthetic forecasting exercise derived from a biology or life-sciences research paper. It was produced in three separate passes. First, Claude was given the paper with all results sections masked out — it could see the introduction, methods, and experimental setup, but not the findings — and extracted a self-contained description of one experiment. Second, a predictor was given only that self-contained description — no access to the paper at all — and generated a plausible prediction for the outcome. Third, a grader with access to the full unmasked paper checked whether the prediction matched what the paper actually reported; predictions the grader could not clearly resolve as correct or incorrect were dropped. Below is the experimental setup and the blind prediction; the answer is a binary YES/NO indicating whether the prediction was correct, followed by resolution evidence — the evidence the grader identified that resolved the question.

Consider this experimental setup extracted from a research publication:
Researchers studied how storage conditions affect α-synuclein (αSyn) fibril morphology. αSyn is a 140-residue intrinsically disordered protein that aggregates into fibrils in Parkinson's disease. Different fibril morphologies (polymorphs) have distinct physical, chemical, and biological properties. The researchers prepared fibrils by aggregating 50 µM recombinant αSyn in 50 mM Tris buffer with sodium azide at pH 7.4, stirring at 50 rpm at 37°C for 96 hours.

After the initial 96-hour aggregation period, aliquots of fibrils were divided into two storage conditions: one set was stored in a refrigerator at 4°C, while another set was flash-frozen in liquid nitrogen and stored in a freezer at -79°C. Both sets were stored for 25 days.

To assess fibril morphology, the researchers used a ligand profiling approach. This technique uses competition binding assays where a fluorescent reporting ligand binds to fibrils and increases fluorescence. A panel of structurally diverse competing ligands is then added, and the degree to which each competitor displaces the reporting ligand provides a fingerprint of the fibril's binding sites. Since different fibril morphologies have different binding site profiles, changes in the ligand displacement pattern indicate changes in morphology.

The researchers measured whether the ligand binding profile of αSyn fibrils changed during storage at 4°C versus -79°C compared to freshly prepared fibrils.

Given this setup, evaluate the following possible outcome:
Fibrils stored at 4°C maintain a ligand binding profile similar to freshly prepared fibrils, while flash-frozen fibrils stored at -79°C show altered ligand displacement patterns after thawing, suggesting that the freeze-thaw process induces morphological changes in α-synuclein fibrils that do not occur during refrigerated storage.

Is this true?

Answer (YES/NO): NO